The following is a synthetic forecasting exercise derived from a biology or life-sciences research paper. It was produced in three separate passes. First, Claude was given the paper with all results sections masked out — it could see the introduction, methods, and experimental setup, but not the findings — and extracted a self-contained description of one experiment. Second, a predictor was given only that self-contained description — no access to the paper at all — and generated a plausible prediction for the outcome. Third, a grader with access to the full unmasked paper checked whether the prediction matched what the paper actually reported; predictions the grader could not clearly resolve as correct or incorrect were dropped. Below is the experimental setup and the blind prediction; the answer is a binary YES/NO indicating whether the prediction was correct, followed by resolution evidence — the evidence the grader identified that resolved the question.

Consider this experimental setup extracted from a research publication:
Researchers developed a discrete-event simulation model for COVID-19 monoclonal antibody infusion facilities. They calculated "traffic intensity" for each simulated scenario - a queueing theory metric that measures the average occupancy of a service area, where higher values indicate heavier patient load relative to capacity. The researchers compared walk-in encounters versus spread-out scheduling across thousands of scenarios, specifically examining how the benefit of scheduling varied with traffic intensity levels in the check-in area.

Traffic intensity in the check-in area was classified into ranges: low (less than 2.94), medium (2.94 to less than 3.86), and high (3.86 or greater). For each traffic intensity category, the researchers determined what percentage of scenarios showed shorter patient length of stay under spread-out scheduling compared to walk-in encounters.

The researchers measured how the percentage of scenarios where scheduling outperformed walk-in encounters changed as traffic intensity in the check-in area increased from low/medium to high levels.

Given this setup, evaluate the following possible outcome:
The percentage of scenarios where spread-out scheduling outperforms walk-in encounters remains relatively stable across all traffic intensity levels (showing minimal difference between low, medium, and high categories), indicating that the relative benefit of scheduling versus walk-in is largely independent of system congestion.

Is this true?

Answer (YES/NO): NO